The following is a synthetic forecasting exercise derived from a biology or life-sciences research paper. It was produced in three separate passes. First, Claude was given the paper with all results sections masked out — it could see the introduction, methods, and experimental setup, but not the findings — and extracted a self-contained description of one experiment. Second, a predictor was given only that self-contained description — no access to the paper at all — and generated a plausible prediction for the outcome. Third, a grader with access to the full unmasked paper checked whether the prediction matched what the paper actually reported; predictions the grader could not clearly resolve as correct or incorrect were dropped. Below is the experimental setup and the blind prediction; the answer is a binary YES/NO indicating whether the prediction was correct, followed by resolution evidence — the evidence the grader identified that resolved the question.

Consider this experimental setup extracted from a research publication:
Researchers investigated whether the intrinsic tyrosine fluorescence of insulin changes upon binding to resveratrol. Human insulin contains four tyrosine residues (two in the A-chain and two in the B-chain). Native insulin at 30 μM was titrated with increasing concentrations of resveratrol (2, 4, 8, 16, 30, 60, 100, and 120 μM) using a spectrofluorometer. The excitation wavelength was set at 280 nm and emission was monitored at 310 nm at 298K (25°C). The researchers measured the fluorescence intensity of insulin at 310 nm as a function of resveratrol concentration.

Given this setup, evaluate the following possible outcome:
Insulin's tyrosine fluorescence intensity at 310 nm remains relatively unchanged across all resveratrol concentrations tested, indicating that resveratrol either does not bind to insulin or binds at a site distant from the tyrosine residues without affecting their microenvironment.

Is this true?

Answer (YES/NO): NO